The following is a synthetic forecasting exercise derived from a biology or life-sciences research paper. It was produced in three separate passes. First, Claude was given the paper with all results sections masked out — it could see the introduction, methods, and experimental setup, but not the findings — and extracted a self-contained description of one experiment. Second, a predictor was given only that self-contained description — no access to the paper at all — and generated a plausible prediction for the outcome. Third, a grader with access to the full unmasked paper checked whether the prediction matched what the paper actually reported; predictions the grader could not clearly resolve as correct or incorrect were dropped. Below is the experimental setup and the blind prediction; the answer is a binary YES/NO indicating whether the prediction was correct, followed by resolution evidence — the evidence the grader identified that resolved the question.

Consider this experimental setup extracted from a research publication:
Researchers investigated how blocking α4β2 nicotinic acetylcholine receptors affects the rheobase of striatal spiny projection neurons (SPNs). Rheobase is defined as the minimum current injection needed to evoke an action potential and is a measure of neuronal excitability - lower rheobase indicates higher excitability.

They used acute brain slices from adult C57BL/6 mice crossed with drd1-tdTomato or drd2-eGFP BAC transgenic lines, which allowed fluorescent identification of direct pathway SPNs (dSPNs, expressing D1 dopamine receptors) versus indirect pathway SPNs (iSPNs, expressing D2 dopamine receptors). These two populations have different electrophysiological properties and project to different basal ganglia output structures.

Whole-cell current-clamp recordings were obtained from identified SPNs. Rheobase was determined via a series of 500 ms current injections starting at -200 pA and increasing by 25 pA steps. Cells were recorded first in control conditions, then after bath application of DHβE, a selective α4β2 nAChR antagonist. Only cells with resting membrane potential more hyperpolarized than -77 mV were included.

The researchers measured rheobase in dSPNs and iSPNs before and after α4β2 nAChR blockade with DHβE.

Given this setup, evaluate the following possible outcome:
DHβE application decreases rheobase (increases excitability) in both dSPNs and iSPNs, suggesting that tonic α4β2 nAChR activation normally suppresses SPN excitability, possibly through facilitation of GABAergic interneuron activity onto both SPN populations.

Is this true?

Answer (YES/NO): NO